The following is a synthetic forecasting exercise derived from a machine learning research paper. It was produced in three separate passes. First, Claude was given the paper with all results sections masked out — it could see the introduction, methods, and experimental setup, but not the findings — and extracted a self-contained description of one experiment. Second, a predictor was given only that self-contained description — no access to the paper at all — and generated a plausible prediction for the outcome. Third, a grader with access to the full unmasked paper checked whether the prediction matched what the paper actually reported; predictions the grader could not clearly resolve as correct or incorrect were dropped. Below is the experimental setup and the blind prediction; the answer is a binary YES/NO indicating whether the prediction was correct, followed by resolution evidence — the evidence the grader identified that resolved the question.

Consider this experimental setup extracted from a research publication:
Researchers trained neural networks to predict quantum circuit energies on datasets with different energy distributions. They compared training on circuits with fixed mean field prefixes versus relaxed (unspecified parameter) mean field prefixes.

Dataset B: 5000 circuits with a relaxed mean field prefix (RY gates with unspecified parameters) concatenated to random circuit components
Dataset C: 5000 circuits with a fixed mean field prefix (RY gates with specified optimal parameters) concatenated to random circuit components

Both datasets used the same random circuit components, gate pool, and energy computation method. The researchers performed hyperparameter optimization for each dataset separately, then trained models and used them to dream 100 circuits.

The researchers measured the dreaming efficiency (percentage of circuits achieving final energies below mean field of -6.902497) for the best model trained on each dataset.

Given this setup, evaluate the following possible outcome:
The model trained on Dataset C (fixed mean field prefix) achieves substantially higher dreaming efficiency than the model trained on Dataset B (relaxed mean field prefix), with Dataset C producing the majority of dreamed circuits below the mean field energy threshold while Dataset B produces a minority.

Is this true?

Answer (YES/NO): NO